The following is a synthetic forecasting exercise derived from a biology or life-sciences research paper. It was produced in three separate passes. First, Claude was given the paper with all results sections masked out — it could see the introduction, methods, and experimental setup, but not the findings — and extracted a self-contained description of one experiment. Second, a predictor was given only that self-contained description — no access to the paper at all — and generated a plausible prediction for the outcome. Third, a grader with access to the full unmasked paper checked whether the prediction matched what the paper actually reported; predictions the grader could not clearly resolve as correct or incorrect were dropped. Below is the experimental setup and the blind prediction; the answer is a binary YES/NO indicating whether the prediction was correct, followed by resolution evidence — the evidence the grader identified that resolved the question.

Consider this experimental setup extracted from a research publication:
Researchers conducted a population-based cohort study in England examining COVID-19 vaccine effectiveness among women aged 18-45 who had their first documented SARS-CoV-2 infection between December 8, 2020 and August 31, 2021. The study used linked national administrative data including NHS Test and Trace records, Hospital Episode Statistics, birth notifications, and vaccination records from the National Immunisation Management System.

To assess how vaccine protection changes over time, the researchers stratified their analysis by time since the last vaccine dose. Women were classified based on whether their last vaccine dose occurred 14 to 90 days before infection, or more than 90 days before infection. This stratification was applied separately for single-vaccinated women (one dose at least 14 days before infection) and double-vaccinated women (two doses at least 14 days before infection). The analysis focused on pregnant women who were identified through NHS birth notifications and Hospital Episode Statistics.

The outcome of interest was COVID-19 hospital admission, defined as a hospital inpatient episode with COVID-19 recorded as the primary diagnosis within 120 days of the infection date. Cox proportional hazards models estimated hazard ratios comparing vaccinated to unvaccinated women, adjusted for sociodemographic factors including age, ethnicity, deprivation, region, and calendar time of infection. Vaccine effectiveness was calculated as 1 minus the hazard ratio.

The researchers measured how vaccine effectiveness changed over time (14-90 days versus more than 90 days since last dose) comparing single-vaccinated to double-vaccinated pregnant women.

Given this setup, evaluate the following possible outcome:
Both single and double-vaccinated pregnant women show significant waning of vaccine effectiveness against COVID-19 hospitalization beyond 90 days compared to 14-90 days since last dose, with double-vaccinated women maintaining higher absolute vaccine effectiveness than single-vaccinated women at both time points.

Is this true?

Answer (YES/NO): NO